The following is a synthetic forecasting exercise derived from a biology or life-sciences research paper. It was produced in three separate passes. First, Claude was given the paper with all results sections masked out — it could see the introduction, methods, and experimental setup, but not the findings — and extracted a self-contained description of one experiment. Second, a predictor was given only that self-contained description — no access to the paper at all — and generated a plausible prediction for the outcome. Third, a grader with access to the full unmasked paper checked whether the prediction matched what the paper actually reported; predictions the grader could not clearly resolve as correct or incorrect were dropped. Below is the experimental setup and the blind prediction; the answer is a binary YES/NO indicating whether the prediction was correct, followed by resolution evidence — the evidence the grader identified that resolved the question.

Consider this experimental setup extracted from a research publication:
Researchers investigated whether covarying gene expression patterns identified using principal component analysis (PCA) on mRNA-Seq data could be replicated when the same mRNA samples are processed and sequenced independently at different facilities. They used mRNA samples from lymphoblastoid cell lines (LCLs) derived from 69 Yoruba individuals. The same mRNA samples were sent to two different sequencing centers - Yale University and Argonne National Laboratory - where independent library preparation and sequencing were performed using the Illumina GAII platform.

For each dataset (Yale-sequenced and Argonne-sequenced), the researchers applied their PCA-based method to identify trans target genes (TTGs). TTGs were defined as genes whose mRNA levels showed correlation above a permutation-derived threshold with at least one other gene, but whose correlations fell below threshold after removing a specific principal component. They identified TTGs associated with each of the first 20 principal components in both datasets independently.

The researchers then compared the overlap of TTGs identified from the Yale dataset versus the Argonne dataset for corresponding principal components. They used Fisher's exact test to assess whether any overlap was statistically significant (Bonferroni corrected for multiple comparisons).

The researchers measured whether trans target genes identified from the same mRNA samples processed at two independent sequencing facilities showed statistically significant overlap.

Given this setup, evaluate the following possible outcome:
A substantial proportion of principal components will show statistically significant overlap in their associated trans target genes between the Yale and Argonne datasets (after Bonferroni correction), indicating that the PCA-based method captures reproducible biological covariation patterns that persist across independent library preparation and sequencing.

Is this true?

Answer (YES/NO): YES